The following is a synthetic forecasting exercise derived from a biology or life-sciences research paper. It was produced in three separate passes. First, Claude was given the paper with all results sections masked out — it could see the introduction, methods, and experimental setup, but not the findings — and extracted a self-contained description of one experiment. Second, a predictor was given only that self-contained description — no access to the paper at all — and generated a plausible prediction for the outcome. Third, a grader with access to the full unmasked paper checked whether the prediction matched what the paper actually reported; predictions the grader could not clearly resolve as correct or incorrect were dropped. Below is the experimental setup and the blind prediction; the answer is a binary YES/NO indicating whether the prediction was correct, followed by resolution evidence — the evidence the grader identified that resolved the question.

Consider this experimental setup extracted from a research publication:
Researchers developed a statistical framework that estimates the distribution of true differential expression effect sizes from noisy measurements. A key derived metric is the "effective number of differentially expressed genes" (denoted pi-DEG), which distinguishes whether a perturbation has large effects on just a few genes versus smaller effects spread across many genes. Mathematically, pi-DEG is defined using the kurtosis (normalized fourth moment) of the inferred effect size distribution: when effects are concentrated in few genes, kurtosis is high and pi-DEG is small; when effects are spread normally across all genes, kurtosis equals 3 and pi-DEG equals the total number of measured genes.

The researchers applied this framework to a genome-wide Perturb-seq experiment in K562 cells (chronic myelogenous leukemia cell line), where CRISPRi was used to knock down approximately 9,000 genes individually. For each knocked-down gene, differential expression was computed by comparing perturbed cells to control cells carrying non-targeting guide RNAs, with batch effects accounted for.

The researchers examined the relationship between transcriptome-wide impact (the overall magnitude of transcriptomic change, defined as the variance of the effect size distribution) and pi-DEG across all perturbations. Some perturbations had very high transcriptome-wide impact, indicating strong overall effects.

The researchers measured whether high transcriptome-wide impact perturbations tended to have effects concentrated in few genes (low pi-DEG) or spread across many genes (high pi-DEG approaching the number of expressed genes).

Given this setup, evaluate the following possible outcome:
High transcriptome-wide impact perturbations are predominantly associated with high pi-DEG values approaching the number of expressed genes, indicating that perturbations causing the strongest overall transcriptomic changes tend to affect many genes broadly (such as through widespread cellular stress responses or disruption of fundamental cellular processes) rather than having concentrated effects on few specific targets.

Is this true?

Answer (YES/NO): YES